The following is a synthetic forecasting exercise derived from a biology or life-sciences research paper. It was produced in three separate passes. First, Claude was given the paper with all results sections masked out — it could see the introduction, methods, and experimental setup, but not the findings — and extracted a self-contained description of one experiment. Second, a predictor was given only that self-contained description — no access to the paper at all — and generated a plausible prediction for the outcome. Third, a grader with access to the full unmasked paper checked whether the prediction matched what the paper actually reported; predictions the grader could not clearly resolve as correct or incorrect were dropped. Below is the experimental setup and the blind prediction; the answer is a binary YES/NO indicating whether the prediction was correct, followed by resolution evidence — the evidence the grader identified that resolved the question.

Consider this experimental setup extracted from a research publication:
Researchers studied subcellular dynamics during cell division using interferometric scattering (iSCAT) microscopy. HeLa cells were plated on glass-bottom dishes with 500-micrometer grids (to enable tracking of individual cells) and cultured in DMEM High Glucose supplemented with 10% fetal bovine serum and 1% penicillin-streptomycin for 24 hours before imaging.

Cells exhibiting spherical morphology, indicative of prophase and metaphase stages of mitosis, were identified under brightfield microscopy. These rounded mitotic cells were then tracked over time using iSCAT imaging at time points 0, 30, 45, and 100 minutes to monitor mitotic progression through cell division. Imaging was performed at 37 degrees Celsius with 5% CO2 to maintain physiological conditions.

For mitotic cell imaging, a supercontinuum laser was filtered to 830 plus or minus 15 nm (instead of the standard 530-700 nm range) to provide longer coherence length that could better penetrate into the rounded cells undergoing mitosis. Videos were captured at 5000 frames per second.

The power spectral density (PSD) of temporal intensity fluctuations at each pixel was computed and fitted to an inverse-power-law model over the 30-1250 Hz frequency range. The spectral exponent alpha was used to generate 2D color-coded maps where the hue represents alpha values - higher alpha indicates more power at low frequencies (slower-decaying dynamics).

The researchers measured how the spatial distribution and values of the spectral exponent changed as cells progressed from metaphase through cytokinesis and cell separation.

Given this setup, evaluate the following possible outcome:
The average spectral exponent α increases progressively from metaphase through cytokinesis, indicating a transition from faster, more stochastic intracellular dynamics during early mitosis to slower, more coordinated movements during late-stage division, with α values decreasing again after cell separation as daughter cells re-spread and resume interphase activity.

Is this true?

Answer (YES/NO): NO